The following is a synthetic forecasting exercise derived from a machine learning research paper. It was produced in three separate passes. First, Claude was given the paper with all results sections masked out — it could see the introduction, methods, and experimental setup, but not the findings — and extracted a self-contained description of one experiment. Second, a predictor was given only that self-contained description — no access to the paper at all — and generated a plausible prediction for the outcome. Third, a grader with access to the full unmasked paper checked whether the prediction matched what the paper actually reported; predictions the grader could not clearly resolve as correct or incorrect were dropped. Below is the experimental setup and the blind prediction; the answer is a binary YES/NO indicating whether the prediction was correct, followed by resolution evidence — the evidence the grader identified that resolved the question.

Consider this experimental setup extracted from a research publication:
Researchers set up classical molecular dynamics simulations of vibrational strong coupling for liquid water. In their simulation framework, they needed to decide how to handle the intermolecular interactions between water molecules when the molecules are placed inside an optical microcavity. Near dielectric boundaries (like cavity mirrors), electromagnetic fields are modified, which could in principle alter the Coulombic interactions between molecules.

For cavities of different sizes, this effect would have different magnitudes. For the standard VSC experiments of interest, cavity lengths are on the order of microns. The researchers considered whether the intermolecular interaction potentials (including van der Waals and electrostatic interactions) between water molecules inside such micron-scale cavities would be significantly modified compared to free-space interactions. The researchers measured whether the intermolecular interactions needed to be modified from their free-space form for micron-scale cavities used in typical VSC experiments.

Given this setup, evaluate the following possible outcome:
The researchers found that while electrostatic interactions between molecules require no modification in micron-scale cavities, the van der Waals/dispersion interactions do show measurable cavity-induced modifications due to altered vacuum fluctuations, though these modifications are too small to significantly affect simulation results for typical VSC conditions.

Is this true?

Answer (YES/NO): NO